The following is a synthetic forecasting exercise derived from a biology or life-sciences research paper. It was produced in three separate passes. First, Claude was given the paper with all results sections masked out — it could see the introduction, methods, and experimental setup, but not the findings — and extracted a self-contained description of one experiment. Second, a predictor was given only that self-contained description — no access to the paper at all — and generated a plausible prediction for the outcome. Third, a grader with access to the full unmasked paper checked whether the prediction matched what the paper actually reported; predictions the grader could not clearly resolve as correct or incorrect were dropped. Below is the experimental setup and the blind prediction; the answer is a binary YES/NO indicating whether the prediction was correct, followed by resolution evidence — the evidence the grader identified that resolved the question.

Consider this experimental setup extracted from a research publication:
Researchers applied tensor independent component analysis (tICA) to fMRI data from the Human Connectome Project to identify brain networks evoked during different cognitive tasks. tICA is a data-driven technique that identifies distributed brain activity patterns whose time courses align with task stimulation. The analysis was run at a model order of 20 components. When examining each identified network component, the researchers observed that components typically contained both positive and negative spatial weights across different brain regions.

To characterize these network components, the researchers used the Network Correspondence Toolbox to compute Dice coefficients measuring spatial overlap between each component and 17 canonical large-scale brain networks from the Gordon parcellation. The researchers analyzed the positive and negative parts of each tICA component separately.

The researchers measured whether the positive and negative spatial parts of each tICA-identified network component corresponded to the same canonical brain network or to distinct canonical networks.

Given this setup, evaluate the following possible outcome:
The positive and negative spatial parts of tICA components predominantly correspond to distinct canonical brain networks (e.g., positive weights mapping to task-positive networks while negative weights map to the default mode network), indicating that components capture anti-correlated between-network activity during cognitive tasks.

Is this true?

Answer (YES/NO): YES